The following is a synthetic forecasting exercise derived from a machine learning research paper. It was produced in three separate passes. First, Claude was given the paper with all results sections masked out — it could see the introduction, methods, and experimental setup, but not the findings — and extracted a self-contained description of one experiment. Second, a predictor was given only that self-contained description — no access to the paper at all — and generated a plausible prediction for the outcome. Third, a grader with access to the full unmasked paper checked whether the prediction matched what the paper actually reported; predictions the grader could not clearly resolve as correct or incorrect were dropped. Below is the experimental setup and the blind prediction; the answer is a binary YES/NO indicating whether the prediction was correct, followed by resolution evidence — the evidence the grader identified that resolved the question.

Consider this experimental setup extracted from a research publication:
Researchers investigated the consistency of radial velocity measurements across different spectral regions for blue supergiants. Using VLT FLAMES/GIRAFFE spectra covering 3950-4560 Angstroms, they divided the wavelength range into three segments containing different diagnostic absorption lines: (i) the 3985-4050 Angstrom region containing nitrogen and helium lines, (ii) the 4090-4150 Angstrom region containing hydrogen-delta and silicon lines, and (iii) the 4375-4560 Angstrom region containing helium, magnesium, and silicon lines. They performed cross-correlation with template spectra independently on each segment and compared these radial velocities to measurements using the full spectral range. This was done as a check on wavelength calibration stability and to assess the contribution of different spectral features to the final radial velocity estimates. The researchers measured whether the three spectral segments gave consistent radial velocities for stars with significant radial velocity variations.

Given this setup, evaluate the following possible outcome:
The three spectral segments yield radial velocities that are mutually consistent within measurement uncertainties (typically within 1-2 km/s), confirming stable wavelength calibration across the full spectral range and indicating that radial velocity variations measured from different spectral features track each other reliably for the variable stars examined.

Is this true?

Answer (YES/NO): NO